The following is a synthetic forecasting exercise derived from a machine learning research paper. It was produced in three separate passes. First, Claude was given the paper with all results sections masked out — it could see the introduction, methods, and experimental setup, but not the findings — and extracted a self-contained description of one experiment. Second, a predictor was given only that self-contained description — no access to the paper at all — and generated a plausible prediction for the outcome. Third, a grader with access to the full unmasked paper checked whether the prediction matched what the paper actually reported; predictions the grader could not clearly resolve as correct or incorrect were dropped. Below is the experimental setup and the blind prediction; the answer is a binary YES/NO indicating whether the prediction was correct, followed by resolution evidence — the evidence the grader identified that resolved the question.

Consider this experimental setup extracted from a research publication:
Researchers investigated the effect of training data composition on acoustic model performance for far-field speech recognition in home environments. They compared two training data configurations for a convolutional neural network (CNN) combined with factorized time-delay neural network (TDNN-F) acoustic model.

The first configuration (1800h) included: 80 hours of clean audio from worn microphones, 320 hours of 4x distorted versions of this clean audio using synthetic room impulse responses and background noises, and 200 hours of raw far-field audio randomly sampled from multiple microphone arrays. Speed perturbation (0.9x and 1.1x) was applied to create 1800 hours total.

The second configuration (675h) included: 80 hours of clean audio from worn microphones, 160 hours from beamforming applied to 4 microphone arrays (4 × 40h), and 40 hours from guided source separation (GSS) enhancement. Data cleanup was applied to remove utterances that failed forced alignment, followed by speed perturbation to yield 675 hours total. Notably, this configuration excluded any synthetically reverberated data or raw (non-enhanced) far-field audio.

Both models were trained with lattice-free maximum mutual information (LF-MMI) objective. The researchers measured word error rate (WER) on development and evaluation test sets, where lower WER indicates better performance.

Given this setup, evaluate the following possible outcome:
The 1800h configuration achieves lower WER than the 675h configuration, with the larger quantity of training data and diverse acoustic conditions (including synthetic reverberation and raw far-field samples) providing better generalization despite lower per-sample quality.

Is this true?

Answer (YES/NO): NO